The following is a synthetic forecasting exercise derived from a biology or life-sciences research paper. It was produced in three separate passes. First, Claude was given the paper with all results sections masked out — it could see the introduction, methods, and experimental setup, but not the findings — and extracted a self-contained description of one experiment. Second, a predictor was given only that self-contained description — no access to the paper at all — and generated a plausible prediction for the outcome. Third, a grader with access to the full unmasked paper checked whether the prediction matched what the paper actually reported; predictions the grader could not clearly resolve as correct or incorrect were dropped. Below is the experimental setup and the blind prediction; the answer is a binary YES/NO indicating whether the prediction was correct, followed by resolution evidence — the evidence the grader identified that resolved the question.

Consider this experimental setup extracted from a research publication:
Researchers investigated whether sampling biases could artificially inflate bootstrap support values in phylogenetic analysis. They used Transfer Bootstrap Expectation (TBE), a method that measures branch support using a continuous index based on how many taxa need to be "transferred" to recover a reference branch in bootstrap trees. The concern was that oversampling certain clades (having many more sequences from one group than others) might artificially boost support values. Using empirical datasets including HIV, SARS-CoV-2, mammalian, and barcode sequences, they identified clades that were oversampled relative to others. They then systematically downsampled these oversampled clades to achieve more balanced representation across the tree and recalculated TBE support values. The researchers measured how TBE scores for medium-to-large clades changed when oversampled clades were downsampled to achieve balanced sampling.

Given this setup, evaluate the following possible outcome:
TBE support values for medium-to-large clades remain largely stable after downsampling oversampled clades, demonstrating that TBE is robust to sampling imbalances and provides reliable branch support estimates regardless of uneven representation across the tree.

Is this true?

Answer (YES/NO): YES